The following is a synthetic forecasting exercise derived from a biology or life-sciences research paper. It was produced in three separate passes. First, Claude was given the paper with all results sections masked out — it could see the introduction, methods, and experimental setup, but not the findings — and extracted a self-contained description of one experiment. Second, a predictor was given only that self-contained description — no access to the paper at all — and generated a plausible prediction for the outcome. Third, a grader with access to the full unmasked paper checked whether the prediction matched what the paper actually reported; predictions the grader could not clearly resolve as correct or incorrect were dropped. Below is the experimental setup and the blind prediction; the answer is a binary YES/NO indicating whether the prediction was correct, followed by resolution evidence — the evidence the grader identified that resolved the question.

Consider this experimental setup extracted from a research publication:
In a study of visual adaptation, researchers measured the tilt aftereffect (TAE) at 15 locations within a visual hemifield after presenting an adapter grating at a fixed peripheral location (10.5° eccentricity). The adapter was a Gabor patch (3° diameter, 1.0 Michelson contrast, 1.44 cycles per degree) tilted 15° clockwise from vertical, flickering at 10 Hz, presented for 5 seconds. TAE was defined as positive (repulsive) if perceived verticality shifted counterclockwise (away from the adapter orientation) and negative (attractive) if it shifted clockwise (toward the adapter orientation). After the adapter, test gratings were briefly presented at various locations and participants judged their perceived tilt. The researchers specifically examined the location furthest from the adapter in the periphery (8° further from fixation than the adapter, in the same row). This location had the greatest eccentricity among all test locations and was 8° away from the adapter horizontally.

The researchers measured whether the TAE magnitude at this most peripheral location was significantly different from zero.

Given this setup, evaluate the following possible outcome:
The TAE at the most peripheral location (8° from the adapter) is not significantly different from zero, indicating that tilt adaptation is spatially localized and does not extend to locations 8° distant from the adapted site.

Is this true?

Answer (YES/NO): NO